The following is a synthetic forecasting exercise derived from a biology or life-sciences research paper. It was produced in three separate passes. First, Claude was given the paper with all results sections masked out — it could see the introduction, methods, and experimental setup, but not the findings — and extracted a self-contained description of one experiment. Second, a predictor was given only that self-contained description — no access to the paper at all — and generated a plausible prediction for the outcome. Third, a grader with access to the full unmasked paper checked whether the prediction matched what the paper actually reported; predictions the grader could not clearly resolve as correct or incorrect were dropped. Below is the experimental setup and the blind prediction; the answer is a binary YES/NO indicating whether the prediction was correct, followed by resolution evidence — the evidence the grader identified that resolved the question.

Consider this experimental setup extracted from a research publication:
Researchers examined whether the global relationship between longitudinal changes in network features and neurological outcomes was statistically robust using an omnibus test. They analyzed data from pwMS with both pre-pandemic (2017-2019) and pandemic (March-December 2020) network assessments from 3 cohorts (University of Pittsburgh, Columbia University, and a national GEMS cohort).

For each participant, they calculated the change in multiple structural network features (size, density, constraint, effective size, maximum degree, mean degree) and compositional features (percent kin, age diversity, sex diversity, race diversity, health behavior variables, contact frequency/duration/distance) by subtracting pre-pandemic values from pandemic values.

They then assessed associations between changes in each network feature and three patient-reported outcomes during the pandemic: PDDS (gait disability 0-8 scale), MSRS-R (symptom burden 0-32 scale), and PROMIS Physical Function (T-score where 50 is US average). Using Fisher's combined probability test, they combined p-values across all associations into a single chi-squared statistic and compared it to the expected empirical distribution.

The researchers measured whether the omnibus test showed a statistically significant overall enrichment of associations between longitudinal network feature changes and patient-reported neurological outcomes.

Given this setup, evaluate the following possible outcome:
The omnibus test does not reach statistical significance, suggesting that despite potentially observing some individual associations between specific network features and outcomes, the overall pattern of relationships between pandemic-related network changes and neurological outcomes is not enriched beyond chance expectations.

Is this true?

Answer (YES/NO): YES